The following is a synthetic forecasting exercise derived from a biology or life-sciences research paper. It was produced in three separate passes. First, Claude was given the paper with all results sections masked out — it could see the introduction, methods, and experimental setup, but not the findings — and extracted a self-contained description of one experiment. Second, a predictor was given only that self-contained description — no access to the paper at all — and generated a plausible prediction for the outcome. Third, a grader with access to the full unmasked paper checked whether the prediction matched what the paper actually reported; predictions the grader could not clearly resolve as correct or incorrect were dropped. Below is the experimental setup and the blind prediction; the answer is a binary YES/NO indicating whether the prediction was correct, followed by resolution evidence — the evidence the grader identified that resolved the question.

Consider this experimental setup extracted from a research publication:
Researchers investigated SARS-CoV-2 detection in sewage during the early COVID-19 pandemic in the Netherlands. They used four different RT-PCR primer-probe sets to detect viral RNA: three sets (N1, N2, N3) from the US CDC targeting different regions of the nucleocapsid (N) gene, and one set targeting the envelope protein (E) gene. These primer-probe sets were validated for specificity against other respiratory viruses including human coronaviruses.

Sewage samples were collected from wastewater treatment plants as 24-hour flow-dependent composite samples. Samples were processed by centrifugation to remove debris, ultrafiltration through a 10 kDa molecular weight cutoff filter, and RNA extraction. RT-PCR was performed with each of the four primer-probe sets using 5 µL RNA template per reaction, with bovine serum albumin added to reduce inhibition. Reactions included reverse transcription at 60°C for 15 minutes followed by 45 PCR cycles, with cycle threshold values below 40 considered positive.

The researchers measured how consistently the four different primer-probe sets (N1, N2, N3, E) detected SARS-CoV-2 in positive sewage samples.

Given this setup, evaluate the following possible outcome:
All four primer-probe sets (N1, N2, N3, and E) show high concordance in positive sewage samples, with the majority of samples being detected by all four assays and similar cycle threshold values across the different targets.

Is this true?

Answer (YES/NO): NO